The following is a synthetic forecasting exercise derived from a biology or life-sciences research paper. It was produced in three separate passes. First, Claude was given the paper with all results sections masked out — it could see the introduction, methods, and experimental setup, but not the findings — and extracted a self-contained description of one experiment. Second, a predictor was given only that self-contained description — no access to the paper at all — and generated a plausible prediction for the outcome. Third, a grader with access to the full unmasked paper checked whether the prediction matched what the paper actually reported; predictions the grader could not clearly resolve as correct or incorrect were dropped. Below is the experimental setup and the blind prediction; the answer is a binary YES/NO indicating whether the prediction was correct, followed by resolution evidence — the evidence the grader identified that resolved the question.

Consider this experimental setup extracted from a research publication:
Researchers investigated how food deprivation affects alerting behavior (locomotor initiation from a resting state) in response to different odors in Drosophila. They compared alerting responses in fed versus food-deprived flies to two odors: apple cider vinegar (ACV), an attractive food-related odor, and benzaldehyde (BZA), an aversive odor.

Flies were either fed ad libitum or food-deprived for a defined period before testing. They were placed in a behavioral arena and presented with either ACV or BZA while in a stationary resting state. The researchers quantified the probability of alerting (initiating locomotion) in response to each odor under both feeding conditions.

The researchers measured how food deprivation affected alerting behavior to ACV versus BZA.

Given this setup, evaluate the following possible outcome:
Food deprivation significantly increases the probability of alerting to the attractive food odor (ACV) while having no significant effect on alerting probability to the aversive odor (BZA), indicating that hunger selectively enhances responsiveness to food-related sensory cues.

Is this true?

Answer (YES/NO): YES